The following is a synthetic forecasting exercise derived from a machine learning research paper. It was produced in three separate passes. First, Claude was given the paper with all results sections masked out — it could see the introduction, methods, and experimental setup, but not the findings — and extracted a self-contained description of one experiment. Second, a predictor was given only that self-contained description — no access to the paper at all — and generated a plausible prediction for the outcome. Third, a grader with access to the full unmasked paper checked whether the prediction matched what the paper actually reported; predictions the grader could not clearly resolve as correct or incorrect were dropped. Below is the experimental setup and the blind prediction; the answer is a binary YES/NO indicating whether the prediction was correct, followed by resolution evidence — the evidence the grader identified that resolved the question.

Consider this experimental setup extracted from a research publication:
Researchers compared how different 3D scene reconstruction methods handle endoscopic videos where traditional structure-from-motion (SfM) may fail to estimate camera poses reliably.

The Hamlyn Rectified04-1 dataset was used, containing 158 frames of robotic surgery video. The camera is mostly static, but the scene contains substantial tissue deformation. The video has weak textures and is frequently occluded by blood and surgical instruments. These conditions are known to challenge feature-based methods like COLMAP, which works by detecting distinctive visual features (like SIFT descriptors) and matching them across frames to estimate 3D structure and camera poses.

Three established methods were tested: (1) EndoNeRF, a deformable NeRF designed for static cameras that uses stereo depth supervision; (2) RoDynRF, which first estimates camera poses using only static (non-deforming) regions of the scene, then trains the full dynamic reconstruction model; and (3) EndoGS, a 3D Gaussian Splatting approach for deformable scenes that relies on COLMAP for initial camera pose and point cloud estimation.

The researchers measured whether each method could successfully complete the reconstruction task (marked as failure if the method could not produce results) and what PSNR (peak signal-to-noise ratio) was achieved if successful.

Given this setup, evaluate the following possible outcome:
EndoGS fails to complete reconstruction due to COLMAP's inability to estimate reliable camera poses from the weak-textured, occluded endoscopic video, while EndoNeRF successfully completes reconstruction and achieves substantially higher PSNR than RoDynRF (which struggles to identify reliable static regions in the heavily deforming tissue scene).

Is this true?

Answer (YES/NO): NO